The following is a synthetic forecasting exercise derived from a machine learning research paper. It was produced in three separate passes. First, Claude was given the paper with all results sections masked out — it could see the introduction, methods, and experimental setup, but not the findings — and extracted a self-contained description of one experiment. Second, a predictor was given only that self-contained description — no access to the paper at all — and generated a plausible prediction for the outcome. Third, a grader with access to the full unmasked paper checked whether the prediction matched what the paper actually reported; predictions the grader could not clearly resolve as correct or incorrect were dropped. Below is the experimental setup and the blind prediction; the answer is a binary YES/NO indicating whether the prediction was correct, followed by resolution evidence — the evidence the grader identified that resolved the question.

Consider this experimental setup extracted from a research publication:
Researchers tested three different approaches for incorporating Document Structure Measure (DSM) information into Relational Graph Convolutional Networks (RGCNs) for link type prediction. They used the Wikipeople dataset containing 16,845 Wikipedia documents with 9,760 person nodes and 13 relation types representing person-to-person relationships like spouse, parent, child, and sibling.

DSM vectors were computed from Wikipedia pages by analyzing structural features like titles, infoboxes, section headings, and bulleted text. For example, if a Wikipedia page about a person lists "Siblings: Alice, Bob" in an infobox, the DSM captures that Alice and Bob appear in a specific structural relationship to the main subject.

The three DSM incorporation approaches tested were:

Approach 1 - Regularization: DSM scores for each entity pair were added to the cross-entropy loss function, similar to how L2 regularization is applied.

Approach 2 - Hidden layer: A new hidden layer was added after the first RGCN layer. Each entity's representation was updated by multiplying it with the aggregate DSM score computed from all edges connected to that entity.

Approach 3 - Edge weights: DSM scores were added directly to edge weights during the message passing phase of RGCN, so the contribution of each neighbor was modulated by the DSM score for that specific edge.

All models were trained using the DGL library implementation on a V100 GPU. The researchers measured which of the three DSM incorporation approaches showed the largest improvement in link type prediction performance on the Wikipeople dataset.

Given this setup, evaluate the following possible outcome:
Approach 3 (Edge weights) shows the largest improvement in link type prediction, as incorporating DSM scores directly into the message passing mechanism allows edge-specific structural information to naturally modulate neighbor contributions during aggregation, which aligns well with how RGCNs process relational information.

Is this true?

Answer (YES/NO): YES